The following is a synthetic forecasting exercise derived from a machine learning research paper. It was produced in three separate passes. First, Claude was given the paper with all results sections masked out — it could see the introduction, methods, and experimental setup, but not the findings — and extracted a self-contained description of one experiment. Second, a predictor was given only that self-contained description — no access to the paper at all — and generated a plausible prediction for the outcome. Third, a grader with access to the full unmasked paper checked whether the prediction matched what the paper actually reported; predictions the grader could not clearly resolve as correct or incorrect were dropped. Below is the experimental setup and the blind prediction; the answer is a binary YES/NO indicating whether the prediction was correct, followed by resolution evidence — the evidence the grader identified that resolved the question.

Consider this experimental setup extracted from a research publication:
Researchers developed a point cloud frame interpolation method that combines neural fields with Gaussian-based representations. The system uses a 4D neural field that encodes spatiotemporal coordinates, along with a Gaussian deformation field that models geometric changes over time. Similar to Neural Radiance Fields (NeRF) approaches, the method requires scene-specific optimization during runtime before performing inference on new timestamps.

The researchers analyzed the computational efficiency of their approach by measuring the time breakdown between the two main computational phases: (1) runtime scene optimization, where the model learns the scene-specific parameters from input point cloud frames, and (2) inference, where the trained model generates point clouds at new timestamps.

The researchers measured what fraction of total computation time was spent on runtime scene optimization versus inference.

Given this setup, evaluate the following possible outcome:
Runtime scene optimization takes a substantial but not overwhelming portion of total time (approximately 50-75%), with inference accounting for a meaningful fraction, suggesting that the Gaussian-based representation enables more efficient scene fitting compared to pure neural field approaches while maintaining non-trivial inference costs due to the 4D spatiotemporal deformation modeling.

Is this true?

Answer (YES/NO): NO